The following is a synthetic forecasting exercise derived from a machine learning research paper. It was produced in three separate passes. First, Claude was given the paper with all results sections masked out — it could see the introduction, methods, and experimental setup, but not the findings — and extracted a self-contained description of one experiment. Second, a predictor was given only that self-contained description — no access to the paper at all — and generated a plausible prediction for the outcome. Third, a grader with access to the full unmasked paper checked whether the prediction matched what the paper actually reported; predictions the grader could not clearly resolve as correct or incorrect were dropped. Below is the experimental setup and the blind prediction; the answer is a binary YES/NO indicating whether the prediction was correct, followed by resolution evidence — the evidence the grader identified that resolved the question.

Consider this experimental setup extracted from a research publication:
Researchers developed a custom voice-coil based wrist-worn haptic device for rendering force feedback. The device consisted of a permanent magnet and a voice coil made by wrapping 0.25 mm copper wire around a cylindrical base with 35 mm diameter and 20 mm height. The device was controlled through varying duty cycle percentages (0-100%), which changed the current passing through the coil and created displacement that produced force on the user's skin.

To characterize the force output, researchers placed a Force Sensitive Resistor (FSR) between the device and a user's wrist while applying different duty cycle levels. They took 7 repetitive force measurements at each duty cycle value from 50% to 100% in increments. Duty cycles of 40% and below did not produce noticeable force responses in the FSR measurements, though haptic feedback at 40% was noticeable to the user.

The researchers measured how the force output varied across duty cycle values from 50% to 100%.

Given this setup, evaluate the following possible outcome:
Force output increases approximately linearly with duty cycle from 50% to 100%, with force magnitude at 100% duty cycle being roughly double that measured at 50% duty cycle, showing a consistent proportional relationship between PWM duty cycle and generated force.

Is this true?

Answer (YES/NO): NO